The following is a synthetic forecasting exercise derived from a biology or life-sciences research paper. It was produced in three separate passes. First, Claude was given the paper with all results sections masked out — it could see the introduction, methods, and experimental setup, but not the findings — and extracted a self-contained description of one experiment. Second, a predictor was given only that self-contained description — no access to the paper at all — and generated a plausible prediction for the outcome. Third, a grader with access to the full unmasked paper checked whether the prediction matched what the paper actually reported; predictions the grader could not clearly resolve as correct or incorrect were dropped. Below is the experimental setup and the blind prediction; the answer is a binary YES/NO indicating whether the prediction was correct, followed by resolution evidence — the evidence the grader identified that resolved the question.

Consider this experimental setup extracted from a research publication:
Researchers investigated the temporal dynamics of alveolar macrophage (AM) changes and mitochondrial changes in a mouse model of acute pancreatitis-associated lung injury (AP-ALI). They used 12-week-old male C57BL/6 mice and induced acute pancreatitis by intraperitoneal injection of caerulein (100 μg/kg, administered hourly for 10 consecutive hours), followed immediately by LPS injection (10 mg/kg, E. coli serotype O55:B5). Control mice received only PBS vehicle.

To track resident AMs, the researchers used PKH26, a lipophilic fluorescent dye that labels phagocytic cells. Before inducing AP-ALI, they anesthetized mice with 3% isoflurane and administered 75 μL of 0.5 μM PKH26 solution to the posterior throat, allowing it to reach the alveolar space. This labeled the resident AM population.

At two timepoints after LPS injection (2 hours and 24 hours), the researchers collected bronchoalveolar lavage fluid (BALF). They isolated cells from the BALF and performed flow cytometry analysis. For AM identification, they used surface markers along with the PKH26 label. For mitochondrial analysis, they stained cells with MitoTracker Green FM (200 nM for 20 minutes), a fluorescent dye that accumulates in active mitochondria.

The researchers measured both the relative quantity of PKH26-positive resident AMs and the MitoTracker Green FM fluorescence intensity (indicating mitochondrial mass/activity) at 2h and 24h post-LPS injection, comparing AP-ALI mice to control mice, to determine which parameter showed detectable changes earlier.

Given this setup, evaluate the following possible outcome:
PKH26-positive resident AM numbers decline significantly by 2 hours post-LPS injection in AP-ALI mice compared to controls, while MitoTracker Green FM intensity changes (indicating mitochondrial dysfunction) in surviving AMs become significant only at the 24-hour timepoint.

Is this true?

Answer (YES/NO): NO